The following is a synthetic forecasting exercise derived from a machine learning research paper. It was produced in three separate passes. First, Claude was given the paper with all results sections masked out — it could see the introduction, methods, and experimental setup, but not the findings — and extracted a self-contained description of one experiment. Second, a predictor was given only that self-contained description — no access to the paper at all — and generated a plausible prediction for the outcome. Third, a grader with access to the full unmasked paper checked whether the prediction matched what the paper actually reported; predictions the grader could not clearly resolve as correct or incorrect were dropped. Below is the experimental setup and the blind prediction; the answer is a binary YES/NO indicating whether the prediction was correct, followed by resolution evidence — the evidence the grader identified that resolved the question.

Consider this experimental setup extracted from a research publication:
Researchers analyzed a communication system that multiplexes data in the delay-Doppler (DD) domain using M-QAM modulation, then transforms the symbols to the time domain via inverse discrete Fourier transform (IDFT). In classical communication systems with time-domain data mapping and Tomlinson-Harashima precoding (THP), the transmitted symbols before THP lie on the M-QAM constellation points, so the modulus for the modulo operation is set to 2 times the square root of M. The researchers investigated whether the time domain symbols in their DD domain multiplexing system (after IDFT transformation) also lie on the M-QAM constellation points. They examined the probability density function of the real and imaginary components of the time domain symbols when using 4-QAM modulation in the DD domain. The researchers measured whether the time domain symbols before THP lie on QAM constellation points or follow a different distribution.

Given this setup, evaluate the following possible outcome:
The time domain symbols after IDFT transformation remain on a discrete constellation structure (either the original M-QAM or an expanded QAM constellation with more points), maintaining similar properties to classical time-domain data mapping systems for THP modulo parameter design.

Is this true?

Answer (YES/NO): NO